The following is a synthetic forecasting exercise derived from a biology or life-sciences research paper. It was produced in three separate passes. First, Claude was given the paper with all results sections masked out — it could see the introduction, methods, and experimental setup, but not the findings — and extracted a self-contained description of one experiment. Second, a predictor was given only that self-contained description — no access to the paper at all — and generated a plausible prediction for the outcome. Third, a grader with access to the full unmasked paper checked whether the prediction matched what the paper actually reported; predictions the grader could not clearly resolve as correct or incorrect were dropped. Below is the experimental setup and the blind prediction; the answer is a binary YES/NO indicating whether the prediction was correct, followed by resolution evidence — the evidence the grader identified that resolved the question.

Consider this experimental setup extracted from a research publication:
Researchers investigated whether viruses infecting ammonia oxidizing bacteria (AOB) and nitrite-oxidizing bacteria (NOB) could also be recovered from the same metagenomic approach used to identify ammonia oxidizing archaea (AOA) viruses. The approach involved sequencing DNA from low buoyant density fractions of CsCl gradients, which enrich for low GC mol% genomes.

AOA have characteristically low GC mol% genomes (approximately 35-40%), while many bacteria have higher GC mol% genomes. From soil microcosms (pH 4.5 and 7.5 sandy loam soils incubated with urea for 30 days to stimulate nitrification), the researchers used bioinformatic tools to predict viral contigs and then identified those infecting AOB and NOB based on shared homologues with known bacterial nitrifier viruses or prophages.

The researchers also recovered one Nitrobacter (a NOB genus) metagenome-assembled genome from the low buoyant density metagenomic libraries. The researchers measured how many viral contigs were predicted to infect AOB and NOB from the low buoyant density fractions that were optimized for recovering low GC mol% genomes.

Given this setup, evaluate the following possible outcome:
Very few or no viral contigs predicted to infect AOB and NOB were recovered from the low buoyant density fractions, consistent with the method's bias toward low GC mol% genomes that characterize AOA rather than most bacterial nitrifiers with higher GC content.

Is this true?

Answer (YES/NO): YES